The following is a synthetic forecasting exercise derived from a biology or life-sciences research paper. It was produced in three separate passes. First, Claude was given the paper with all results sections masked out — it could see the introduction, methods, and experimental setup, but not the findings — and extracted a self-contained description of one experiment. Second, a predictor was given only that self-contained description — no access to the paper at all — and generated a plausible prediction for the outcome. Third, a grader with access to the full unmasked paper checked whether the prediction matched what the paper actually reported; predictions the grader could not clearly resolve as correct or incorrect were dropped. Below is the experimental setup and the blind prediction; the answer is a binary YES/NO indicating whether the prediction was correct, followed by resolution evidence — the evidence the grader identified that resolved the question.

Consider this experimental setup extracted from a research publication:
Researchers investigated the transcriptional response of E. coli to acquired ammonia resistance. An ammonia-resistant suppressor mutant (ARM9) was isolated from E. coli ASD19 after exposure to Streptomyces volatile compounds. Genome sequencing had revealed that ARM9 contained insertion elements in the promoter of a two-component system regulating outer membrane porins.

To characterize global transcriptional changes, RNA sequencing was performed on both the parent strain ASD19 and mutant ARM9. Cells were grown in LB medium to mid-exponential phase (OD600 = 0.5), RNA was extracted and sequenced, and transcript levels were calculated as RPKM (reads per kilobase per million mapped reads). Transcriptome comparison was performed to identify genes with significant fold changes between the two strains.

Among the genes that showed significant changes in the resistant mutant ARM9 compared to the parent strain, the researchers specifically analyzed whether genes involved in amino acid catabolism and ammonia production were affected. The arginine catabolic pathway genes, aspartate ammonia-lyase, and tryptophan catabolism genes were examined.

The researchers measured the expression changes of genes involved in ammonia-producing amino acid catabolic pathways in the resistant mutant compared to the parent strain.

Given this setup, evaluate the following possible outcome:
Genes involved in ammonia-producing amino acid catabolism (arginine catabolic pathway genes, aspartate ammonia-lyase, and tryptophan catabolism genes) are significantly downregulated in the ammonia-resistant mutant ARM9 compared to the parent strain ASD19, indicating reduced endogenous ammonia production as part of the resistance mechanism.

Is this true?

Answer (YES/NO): YES